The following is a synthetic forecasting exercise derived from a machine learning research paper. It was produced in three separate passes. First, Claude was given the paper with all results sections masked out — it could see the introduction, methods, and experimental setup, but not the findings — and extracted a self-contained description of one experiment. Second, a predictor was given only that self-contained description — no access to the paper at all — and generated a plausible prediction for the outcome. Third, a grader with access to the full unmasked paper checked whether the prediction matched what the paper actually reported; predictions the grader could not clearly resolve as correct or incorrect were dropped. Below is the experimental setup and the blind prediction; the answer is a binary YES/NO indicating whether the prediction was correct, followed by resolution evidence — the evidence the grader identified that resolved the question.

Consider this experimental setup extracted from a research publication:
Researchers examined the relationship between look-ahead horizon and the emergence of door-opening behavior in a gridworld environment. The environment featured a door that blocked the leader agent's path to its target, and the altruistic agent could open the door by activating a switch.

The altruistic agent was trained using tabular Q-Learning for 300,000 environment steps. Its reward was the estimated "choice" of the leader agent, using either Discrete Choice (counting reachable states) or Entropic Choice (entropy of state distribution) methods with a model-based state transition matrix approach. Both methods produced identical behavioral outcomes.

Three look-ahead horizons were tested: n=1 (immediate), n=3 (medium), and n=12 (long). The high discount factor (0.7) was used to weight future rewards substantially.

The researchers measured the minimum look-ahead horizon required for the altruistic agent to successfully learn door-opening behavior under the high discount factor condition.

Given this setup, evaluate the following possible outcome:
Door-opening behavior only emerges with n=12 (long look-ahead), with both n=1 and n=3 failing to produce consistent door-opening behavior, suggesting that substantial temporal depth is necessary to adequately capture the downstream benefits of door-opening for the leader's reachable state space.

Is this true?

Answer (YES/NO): NO